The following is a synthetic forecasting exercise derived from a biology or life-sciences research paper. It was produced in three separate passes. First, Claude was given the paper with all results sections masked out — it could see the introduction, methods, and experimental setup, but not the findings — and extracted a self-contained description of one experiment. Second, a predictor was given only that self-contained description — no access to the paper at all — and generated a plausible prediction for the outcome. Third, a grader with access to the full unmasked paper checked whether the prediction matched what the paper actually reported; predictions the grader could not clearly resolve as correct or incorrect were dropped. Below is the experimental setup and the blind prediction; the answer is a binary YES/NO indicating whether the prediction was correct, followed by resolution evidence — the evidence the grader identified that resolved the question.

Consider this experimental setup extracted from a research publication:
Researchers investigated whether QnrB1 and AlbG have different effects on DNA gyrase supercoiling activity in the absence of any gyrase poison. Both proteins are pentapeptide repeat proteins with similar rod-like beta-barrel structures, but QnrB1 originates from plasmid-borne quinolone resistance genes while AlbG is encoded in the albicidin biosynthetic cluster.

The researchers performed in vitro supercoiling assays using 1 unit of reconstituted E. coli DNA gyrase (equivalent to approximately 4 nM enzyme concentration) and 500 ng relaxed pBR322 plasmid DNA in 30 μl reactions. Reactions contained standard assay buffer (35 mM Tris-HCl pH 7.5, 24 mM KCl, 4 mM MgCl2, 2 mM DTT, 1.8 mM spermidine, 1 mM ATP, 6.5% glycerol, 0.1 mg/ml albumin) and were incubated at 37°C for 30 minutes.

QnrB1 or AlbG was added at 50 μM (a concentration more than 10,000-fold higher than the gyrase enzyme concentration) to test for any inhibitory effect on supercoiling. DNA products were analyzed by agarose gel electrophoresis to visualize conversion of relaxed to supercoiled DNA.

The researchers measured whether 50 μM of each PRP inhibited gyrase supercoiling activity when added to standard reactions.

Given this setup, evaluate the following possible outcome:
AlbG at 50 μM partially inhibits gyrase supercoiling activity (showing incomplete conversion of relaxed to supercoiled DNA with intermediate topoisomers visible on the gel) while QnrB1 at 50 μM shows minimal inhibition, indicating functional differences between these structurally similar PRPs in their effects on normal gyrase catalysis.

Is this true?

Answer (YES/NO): NO